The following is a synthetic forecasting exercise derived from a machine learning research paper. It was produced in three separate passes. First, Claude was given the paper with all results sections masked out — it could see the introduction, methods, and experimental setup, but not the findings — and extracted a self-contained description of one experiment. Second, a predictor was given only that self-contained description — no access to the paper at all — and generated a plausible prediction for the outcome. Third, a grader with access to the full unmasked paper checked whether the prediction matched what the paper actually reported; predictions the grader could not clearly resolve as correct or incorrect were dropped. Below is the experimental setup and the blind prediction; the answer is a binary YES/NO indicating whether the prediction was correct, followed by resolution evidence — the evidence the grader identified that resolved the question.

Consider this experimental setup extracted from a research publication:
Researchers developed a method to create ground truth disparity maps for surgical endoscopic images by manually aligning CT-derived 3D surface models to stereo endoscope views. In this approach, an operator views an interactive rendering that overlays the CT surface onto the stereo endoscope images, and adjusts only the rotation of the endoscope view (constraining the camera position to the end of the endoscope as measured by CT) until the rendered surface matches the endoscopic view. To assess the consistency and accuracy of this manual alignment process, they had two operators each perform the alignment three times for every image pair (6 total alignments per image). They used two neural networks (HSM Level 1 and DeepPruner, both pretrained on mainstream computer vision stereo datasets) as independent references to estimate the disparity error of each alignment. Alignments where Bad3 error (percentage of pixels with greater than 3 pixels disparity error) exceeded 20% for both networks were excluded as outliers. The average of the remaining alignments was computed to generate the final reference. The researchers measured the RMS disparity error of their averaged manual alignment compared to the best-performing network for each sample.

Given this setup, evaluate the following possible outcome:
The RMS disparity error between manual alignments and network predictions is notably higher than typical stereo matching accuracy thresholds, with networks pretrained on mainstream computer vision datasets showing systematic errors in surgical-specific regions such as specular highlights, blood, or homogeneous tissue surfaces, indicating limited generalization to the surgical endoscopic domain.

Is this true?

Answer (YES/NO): NO